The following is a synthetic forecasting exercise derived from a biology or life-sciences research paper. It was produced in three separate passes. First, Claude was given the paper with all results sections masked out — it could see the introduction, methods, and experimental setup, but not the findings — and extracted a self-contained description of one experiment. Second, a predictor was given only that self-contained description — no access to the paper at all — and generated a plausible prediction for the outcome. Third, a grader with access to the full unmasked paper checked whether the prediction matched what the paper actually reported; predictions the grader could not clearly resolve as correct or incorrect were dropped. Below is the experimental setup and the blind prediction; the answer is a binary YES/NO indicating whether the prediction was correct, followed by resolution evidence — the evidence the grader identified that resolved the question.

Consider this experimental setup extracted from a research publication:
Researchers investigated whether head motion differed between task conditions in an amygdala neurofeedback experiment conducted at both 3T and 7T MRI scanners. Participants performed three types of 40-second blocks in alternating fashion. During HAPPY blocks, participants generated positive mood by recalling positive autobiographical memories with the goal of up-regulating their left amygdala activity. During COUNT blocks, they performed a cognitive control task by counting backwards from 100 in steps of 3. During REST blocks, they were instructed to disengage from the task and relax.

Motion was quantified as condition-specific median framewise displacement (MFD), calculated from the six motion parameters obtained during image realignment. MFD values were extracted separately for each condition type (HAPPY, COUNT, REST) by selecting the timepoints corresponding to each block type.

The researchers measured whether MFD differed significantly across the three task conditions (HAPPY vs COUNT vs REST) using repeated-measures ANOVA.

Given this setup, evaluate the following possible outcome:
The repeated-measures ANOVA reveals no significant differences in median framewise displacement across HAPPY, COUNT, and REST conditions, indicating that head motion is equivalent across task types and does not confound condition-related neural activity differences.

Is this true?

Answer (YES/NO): NO